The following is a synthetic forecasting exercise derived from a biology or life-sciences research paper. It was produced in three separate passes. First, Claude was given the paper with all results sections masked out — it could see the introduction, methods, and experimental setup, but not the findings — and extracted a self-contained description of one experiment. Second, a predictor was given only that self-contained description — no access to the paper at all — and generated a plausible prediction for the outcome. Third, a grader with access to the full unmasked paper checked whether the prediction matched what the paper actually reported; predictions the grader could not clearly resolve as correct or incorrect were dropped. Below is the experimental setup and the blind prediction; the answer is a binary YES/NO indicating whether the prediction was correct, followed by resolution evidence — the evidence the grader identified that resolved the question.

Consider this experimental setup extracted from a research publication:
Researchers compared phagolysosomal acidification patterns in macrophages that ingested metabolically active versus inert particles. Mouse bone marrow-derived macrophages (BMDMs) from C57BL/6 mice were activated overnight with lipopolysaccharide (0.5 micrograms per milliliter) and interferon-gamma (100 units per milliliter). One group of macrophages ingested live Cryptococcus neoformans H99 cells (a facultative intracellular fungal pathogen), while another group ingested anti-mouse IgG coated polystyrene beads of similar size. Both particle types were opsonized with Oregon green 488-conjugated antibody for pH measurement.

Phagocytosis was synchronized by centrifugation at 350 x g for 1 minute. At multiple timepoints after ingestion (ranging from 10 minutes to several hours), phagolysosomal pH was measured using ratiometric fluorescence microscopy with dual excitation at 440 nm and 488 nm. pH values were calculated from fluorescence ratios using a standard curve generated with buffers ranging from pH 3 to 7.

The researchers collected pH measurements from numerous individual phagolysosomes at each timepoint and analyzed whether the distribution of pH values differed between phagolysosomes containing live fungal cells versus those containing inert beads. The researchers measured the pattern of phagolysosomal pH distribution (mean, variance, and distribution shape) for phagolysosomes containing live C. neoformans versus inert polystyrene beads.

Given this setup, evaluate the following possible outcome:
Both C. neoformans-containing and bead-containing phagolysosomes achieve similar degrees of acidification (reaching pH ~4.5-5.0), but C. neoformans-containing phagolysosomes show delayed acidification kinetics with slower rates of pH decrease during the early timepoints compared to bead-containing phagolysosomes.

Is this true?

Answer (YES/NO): NO